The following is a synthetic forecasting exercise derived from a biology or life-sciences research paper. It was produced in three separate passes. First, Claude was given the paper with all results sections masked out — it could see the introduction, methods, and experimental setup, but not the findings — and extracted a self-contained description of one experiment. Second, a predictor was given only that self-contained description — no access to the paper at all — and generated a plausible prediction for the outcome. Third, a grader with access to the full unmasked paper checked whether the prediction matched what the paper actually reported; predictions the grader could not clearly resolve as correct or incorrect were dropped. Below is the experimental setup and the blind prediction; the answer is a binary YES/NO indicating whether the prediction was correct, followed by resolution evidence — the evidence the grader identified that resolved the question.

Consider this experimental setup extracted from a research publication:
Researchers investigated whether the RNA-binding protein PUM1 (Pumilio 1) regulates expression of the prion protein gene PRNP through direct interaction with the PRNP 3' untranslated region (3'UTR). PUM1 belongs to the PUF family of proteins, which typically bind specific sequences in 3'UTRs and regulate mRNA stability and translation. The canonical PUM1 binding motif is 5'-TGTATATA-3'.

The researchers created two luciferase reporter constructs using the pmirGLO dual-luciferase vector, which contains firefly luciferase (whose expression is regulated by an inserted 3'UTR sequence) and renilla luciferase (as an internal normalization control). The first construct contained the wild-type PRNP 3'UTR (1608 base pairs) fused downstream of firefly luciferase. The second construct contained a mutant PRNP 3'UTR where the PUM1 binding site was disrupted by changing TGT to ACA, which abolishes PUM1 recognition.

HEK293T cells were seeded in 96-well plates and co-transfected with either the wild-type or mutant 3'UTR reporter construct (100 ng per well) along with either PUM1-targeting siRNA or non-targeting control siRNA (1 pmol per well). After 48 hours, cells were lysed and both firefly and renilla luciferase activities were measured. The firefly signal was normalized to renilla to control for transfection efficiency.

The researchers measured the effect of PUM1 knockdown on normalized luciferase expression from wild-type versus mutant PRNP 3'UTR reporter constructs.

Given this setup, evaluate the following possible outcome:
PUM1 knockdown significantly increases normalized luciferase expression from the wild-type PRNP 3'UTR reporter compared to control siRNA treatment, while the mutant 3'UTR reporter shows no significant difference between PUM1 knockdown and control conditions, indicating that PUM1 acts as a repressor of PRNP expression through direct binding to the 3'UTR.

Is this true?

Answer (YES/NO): YES